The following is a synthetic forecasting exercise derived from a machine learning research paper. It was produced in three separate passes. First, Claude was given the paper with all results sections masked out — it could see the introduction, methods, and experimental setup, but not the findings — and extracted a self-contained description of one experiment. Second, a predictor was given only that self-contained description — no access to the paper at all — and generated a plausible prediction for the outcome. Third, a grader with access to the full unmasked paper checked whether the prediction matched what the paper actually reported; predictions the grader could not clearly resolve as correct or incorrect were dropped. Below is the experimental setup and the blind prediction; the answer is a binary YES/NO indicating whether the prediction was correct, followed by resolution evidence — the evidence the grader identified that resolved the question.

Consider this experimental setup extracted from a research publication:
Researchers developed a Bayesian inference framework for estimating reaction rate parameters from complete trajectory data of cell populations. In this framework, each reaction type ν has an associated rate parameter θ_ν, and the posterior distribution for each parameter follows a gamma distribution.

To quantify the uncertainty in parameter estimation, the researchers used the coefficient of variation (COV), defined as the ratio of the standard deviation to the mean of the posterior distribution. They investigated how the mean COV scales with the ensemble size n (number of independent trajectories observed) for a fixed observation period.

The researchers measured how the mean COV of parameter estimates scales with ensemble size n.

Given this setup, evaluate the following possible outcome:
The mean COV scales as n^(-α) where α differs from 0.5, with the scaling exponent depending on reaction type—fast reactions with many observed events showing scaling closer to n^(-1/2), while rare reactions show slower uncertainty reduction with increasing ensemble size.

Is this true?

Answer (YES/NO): NO